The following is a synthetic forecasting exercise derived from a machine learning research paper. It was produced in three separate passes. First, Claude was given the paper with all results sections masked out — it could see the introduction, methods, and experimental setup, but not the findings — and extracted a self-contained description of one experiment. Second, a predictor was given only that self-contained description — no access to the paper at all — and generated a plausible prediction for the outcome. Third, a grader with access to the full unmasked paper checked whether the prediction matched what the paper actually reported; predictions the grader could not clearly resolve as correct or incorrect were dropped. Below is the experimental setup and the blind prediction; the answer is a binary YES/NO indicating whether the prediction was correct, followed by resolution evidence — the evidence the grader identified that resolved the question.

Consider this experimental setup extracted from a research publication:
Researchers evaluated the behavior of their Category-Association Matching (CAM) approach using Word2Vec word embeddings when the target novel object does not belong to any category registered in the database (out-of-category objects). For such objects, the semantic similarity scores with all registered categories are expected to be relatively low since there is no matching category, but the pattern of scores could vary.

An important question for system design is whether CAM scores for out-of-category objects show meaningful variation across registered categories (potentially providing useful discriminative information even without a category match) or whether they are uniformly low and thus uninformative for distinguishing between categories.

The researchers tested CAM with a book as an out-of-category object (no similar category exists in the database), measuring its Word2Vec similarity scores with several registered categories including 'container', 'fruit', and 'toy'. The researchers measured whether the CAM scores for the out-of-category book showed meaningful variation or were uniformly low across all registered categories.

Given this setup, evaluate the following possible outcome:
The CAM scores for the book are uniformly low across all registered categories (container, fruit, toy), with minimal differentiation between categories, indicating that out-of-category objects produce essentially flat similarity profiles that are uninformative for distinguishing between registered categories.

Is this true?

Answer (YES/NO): YES